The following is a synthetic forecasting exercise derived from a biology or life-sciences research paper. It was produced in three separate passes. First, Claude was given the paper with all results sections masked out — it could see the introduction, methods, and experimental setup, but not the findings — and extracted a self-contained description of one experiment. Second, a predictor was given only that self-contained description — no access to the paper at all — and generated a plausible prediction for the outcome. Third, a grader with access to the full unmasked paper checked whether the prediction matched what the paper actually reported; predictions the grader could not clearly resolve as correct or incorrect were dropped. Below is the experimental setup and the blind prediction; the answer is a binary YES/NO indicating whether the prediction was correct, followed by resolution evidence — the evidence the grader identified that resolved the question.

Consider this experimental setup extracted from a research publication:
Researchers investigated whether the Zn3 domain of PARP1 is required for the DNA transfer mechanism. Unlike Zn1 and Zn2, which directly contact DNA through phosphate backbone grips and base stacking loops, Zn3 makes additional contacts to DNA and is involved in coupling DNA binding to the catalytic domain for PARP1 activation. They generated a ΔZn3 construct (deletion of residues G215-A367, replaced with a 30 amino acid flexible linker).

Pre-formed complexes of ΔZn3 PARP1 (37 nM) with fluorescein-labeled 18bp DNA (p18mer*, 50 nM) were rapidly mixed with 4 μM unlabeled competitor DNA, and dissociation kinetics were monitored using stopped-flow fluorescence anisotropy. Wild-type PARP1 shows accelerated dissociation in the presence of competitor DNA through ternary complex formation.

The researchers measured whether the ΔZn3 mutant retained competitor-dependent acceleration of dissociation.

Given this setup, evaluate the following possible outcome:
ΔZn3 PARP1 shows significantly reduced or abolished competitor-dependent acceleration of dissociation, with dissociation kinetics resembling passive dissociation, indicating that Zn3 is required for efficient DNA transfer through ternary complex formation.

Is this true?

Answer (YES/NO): NO